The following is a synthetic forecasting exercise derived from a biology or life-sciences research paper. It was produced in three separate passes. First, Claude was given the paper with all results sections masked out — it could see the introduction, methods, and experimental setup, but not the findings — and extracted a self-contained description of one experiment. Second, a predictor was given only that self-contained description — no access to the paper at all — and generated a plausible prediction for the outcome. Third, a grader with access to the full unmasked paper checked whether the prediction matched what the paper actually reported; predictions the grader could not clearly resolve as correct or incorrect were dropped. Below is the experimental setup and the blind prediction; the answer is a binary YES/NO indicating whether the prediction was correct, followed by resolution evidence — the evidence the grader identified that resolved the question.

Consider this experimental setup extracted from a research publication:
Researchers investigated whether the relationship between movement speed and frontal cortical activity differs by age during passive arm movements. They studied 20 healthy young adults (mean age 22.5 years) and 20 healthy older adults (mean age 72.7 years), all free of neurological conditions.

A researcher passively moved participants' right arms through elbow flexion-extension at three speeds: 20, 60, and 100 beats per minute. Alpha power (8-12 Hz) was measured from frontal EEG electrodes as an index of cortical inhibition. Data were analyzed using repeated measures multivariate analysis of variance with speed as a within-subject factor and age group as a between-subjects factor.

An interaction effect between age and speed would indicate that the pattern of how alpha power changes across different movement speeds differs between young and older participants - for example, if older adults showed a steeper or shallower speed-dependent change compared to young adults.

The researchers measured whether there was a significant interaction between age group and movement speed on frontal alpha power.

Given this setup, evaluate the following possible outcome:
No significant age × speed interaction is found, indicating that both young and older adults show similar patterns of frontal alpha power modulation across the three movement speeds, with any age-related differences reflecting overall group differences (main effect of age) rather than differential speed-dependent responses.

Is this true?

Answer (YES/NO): YES